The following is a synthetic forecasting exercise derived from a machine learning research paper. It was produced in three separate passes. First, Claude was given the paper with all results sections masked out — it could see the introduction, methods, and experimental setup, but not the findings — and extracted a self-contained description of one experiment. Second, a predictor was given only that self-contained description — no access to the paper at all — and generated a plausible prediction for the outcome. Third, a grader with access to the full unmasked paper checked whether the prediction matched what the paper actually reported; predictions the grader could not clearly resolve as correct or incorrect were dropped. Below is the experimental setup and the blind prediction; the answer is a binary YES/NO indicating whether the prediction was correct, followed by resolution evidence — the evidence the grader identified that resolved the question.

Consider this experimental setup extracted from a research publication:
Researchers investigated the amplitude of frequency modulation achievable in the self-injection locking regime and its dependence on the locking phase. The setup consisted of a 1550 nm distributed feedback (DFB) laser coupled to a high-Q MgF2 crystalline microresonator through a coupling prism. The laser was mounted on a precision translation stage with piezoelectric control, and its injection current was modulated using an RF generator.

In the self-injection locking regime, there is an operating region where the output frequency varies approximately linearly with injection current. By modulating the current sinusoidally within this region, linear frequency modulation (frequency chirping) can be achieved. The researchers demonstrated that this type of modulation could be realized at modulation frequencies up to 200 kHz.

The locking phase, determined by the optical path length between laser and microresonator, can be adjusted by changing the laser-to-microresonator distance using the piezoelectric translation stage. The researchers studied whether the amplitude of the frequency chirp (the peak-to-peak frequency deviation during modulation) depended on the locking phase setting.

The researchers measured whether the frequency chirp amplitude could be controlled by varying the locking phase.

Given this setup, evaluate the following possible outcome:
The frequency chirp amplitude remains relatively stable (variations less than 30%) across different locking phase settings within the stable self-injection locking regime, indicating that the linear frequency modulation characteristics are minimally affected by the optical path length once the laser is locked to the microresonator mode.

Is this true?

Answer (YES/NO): NO